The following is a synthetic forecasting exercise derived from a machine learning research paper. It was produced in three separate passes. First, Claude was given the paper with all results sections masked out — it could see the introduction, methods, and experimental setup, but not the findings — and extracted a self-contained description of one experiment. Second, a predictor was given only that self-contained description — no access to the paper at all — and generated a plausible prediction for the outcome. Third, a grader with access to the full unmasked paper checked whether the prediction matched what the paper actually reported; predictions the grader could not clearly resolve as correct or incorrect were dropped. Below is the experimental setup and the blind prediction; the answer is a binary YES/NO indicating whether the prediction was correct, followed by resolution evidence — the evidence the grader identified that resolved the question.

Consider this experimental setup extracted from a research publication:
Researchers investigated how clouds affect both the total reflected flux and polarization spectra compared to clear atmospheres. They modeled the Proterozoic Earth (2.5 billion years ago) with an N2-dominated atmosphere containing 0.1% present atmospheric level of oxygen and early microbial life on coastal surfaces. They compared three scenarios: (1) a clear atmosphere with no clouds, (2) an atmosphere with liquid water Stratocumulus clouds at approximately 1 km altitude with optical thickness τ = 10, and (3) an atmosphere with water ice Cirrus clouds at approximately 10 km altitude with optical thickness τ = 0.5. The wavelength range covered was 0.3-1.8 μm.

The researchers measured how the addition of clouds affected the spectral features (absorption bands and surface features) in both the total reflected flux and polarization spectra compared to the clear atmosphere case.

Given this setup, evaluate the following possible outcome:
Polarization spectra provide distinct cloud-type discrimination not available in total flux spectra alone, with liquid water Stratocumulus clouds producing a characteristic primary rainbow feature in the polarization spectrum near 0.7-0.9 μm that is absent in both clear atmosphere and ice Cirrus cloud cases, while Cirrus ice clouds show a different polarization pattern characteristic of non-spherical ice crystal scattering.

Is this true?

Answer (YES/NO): NO